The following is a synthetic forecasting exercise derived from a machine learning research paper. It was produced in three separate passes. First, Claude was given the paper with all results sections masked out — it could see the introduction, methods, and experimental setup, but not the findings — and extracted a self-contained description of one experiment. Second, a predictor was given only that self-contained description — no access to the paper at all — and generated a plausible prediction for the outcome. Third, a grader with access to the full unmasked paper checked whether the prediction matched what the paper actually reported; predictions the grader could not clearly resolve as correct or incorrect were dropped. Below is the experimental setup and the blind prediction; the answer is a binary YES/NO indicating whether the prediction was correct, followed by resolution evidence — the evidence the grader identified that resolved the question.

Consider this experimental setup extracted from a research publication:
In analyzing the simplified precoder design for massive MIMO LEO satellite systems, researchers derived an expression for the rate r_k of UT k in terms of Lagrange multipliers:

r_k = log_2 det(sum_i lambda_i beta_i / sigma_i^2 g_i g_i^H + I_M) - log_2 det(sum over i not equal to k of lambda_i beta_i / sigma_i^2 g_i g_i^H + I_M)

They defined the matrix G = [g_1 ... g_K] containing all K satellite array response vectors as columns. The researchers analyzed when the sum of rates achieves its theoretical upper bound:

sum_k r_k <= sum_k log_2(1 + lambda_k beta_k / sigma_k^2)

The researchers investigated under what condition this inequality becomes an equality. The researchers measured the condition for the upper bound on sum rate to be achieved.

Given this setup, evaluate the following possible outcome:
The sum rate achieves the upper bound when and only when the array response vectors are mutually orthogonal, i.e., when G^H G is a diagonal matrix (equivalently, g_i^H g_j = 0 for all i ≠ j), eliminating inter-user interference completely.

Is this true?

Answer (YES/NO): YES